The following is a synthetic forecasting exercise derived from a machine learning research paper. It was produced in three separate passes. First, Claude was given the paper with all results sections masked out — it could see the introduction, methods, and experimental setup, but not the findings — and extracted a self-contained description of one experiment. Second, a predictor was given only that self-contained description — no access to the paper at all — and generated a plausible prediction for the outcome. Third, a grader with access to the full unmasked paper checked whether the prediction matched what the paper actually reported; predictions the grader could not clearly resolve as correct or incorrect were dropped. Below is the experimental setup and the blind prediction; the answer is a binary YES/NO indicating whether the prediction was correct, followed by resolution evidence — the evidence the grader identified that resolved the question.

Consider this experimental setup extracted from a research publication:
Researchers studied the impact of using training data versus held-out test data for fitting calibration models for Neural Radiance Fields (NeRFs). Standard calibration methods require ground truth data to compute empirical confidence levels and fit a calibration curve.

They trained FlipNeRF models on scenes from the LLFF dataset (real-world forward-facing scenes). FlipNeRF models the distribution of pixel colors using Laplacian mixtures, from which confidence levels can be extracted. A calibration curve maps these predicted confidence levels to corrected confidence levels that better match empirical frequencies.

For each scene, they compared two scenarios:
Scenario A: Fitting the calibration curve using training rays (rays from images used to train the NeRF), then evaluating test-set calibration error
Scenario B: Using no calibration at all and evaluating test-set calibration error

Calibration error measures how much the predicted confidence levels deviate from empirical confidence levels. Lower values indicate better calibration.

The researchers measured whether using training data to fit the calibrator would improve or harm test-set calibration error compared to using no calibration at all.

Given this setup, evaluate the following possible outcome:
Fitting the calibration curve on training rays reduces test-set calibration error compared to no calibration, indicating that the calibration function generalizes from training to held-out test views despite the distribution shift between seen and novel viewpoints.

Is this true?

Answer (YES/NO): NO